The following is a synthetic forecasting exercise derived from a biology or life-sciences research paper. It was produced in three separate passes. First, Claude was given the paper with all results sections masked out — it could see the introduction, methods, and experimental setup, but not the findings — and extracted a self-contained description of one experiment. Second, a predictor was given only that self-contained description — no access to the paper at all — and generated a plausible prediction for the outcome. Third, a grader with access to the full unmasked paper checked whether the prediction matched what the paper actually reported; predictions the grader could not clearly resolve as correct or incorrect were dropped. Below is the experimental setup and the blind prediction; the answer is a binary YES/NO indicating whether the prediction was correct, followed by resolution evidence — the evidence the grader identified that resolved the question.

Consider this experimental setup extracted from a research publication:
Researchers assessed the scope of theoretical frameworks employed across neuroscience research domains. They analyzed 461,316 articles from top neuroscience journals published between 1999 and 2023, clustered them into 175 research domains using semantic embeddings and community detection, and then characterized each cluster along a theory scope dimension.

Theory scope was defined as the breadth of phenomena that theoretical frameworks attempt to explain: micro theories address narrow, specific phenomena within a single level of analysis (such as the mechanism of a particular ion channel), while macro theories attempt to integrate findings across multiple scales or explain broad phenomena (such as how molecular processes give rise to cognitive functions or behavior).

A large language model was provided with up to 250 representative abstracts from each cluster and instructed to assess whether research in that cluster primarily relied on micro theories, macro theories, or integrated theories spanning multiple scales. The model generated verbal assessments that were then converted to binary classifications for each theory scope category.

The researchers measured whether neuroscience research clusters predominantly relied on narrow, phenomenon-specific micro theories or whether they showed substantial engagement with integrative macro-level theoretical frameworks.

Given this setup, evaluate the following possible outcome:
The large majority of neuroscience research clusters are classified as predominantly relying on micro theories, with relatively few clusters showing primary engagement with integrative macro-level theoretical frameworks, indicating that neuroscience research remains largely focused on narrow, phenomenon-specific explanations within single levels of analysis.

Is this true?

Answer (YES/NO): YES